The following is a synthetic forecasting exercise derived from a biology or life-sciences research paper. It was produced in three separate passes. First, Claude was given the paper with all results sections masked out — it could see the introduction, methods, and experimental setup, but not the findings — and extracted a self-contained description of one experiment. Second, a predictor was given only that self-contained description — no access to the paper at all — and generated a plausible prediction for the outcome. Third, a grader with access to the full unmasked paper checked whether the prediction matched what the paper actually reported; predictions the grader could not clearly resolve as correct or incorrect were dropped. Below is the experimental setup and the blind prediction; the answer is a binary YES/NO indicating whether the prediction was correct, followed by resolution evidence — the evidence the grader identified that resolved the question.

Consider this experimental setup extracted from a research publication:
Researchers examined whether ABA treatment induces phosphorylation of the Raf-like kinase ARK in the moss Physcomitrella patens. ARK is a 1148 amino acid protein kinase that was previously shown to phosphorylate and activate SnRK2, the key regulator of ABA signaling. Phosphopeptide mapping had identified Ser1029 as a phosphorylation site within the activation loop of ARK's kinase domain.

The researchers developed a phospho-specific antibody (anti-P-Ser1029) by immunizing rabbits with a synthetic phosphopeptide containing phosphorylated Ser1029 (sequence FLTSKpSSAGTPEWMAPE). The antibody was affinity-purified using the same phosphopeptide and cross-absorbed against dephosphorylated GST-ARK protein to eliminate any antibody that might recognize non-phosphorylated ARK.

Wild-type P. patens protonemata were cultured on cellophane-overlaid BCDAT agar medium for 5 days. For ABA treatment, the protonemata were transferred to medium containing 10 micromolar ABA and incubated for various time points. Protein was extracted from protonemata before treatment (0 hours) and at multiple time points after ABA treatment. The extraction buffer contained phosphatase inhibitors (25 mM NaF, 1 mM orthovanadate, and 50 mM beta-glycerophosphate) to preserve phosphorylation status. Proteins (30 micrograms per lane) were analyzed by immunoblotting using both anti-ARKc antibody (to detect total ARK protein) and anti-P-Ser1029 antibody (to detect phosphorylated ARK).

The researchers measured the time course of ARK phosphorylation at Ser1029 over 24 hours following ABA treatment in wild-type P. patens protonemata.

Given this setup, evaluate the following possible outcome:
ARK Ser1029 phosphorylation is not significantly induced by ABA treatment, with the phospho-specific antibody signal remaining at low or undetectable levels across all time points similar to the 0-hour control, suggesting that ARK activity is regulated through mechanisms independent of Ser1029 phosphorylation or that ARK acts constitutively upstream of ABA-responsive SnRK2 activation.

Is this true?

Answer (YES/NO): NO